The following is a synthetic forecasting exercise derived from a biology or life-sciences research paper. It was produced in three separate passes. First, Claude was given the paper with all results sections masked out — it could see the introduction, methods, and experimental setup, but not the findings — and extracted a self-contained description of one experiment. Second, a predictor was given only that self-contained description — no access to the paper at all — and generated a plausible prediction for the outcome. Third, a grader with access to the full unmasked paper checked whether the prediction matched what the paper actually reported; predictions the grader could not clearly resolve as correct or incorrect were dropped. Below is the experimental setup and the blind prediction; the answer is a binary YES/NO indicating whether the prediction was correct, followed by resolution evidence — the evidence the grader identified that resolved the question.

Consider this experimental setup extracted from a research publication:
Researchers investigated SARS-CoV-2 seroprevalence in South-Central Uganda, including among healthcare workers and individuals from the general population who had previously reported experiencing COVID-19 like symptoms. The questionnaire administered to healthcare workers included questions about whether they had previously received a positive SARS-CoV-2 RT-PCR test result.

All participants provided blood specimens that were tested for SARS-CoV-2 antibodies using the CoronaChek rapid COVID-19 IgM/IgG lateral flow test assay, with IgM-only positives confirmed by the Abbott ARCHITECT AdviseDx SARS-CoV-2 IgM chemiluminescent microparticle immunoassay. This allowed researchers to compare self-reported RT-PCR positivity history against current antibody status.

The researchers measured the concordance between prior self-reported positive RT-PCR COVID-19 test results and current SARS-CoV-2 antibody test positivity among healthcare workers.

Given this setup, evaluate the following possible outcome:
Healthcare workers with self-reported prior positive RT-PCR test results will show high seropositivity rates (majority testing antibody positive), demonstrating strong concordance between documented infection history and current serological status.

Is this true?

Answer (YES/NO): NO